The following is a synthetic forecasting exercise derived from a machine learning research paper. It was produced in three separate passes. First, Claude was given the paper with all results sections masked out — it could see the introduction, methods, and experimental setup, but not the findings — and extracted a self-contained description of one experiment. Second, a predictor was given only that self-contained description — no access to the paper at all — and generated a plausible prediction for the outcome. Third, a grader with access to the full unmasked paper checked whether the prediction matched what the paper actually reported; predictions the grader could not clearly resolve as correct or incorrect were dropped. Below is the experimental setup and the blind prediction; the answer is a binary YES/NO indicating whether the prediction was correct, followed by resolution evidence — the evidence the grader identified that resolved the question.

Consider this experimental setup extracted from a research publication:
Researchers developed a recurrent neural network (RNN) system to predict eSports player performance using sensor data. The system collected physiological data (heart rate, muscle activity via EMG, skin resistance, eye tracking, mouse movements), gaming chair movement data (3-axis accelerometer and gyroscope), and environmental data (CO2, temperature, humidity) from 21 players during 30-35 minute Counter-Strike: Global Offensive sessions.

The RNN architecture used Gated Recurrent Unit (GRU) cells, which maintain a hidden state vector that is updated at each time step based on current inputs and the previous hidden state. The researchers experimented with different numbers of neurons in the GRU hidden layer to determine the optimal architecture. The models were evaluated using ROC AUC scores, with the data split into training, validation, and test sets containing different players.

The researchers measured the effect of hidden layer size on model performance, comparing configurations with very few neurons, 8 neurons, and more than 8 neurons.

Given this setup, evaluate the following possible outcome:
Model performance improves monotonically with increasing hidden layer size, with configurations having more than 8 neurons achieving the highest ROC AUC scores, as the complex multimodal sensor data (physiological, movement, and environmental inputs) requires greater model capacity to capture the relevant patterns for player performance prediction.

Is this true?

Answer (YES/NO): NO